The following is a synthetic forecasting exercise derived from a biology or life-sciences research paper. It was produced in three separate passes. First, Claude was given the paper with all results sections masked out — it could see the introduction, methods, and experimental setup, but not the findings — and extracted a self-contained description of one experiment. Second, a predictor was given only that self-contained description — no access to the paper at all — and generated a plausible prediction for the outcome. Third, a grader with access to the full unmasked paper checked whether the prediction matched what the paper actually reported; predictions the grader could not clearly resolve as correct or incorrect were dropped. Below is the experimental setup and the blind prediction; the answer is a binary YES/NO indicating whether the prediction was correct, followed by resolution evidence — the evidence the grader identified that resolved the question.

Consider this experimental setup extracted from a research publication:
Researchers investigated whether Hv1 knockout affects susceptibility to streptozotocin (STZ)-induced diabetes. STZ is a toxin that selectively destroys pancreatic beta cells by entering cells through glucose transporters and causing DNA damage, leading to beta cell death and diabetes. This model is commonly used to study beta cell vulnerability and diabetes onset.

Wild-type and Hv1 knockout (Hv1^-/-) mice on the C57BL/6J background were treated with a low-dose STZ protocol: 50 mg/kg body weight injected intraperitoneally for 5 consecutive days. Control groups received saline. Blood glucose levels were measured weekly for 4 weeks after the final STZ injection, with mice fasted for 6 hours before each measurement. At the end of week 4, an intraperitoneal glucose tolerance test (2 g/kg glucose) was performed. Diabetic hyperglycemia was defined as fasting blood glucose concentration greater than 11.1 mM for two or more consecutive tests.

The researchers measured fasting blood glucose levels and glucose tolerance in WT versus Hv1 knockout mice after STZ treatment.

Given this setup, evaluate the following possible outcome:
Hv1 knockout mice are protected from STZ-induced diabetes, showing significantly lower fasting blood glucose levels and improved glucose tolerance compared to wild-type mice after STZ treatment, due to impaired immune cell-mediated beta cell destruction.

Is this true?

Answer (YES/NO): NO